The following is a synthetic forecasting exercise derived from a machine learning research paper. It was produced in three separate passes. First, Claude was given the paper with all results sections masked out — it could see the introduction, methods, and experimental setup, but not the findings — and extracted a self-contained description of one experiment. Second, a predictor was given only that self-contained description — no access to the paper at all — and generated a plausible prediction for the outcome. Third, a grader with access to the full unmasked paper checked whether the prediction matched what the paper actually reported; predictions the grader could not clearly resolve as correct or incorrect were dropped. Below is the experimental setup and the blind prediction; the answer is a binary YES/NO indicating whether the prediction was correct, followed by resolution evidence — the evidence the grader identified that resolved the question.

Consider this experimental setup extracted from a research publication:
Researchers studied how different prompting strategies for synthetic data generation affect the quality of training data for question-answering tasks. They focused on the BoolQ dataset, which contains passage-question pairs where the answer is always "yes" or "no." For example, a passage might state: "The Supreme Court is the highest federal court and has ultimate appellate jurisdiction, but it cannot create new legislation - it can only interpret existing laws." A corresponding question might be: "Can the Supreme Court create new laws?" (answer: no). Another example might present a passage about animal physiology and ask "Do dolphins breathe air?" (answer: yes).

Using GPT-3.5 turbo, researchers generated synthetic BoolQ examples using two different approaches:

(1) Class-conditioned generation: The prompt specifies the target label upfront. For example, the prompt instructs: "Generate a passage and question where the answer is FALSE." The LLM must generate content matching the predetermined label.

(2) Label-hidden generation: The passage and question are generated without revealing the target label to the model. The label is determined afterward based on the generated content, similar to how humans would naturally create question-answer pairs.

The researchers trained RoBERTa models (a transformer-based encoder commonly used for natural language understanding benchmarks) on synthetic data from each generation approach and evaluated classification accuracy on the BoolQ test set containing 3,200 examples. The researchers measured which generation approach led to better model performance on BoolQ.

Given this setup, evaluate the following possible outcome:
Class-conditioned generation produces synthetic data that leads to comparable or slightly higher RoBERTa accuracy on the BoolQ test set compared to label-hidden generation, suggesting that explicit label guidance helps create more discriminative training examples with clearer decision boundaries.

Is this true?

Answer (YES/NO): NO